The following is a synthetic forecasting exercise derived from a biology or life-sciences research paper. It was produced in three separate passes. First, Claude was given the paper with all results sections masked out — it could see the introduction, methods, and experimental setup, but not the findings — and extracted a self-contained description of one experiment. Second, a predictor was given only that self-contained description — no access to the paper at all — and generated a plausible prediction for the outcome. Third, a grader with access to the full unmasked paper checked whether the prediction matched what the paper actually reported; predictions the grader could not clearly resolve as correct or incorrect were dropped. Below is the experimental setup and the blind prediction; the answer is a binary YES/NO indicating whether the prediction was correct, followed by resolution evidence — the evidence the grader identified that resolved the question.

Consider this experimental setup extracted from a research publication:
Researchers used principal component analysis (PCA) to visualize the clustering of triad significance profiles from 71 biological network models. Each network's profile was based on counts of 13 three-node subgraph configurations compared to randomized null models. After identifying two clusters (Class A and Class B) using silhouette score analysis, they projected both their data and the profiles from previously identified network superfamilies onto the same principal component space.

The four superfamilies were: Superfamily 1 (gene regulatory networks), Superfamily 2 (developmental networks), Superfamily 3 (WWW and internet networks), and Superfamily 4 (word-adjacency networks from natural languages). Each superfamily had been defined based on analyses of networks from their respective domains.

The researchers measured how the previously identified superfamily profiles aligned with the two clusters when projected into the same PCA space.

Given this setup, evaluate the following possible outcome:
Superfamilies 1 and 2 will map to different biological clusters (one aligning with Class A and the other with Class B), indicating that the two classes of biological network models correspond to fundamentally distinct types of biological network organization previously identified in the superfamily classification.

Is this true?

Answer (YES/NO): NO